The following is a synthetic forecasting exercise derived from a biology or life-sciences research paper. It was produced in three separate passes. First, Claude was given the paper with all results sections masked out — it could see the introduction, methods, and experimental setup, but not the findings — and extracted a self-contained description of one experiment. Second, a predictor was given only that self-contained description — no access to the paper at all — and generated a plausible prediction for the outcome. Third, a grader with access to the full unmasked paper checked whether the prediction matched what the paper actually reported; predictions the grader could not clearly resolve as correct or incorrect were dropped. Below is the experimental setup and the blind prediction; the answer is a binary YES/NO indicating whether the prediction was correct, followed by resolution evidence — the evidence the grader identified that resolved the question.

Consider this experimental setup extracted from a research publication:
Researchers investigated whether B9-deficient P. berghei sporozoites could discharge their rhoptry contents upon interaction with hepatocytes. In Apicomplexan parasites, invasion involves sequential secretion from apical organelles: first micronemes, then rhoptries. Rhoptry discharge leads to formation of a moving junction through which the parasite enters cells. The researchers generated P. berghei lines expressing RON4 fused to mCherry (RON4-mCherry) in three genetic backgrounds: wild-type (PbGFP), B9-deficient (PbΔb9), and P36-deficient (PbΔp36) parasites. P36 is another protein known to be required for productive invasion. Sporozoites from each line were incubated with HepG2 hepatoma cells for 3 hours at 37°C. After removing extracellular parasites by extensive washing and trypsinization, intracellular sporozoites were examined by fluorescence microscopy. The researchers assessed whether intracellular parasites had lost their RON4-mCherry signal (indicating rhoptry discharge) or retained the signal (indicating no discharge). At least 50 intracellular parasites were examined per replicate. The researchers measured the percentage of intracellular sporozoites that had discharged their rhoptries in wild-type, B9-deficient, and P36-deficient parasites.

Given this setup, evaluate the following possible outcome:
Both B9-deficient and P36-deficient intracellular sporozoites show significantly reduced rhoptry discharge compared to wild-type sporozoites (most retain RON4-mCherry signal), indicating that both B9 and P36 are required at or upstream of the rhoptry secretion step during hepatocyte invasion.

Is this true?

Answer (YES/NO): YES